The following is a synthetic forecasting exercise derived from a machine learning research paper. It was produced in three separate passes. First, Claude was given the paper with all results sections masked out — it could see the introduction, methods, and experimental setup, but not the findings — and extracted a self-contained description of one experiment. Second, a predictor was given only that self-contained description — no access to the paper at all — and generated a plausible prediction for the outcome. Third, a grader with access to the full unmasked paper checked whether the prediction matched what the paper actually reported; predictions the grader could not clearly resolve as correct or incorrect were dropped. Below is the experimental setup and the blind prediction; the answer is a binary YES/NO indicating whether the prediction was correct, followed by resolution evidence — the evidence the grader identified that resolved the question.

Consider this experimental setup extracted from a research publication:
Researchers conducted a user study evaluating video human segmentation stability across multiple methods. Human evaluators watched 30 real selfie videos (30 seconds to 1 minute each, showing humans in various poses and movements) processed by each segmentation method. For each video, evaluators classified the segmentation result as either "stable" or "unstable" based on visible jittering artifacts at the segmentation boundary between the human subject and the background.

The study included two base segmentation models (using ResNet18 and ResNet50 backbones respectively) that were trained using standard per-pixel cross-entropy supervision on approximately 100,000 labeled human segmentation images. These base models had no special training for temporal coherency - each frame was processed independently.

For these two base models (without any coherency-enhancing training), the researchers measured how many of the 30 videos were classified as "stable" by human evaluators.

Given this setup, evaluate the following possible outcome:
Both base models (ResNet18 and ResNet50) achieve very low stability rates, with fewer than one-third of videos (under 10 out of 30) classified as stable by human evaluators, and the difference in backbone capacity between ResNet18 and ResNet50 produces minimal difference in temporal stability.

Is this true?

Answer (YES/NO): YES